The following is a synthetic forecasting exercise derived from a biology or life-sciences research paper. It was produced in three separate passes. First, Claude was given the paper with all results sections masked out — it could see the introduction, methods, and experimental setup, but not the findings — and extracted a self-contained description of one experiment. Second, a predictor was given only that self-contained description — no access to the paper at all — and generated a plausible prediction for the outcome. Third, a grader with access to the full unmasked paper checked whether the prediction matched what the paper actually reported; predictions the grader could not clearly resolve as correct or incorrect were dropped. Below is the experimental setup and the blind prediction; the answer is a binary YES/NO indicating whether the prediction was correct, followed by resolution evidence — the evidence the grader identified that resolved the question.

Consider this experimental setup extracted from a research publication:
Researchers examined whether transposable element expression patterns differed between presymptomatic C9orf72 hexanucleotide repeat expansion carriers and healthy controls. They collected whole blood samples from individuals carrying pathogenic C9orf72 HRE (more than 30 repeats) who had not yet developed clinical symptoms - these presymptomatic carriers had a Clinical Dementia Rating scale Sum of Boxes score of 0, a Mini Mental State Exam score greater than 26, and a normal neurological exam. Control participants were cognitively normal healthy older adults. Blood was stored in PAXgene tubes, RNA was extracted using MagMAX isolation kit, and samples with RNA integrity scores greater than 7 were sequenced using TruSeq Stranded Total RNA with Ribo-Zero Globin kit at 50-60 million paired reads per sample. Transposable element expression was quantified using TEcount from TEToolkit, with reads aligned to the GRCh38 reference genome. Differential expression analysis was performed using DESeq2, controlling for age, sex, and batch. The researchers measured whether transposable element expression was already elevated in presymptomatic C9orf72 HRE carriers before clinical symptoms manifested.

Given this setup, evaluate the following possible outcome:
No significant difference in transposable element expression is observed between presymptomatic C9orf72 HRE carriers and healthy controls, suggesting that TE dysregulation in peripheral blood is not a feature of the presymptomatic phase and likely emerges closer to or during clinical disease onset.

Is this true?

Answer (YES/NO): YES